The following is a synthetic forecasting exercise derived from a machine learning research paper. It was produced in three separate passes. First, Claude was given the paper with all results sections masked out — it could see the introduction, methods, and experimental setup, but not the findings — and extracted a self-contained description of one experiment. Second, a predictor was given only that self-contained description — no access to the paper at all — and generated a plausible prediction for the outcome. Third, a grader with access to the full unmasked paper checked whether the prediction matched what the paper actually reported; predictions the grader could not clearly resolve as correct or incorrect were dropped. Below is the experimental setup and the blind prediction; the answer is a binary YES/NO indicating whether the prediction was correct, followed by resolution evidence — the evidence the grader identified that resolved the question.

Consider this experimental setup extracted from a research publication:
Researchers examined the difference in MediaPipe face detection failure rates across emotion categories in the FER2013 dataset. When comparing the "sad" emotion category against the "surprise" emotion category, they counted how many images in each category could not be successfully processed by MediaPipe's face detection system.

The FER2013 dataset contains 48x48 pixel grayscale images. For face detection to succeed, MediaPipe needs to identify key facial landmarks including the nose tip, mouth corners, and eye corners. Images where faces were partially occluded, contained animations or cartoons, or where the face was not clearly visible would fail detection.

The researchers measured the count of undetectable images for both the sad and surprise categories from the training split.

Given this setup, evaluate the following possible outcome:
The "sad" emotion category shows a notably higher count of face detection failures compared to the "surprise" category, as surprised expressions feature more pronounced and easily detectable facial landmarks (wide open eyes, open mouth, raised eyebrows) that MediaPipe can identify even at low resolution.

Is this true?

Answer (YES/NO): YES